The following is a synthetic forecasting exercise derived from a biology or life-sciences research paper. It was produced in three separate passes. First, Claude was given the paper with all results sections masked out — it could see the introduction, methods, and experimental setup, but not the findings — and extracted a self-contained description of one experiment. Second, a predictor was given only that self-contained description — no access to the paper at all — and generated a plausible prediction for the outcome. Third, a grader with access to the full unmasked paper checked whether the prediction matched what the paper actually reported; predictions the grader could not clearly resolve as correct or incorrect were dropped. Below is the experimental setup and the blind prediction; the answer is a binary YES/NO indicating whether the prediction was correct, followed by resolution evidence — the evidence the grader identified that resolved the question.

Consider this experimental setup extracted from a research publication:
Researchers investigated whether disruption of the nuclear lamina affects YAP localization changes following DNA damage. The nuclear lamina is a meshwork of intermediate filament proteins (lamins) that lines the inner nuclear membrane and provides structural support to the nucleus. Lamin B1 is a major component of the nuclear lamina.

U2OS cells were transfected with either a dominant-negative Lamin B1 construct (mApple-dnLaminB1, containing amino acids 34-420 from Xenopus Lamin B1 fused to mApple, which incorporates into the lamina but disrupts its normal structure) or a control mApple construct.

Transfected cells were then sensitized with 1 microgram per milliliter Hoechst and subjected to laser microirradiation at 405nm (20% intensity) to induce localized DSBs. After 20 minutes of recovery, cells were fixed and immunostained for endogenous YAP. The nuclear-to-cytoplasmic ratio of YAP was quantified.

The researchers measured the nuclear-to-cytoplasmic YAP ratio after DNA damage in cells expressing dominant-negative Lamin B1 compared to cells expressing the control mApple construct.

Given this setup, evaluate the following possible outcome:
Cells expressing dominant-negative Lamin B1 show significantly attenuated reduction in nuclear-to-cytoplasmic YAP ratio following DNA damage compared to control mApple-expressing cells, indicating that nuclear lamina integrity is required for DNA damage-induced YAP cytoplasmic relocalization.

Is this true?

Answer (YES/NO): NO